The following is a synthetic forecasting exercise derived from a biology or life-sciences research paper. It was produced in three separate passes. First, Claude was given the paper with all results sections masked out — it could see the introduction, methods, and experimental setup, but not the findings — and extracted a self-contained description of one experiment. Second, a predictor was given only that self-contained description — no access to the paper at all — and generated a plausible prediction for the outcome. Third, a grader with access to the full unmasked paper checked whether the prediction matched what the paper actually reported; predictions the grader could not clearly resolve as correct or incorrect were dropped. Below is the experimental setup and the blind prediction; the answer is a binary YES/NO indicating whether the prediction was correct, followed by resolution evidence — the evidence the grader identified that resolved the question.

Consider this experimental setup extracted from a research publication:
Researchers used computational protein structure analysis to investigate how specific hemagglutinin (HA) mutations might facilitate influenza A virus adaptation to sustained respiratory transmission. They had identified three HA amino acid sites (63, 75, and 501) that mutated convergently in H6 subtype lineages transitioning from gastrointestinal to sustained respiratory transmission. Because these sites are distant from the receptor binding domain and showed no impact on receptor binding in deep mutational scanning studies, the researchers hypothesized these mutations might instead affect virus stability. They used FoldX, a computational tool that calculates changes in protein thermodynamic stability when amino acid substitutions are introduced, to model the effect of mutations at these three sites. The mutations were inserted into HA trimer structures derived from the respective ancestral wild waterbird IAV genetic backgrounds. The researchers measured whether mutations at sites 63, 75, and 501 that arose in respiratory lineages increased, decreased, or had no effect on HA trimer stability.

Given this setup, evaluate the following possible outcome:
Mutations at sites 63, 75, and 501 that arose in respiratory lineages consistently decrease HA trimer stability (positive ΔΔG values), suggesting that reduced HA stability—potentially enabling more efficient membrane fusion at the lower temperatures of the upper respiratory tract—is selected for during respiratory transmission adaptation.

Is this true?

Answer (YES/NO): NO